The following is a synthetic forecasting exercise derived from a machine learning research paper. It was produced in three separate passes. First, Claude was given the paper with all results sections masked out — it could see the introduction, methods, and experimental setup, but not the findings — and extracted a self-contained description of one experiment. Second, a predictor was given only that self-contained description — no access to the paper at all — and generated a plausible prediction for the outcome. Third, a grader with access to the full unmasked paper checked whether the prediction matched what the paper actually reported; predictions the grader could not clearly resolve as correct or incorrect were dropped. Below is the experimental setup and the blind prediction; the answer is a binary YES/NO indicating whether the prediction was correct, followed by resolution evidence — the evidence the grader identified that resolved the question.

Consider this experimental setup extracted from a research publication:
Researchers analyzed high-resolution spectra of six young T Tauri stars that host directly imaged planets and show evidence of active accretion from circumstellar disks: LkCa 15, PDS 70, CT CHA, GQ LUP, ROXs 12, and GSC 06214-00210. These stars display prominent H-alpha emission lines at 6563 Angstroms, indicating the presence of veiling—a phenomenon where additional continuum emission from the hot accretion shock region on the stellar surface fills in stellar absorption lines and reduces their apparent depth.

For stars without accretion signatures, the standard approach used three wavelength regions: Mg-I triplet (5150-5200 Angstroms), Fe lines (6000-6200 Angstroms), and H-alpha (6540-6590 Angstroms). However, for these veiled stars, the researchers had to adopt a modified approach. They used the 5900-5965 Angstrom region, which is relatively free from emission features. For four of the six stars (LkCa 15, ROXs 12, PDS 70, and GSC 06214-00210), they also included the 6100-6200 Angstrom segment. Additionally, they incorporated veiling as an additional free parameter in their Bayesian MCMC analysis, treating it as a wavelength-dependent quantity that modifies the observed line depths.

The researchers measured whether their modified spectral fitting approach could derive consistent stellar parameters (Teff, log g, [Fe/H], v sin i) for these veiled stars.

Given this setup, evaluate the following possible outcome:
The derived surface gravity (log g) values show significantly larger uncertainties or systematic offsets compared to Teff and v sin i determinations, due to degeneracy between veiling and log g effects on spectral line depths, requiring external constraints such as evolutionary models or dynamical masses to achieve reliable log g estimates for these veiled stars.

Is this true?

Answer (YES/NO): NO